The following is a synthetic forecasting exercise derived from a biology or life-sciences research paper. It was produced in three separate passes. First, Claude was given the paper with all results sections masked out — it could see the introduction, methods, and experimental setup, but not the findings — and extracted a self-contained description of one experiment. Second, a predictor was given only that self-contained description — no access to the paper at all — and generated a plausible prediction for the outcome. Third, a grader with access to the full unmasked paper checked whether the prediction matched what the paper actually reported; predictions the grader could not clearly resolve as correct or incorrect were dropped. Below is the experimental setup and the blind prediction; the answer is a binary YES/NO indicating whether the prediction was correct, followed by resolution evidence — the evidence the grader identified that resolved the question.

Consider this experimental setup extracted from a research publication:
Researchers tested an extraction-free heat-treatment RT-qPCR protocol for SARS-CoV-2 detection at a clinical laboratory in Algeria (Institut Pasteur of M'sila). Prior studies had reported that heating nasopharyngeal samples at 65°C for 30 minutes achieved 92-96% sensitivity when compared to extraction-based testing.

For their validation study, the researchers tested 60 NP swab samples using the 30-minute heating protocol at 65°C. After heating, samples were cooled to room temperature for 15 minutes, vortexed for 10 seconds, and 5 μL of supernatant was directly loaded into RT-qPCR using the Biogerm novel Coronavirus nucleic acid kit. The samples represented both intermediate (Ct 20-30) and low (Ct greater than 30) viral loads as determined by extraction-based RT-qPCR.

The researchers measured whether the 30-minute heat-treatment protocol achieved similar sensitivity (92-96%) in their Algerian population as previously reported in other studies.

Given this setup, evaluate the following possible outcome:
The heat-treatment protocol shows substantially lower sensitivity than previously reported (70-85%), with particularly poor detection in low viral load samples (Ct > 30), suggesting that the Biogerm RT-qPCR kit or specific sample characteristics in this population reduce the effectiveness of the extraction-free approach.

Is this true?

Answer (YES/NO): NO